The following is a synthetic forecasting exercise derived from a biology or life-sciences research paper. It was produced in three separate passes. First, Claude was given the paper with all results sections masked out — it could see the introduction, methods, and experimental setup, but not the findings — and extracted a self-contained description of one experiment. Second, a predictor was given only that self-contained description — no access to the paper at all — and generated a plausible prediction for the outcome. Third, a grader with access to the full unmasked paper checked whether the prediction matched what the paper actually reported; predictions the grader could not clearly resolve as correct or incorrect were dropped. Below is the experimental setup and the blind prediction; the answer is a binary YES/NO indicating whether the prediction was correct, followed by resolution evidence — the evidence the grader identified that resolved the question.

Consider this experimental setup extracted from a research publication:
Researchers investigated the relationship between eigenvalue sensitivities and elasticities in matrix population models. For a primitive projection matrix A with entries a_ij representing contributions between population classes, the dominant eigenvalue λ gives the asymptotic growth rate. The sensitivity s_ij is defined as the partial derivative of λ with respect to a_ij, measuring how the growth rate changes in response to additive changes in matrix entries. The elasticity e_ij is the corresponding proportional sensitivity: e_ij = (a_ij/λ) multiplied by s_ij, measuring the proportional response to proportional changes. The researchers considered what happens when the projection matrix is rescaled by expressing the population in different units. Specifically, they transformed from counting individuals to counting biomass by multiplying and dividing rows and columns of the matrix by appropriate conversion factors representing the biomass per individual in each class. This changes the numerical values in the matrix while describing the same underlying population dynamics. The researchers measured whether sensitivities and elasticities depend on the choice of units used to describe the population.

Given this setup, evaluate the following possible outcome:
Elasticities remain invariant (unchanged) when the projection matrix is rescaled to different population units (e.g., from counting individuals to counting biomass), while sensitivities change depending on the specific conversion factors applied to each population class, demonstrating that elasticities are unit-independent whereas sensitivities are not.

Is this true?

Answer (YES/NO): YES